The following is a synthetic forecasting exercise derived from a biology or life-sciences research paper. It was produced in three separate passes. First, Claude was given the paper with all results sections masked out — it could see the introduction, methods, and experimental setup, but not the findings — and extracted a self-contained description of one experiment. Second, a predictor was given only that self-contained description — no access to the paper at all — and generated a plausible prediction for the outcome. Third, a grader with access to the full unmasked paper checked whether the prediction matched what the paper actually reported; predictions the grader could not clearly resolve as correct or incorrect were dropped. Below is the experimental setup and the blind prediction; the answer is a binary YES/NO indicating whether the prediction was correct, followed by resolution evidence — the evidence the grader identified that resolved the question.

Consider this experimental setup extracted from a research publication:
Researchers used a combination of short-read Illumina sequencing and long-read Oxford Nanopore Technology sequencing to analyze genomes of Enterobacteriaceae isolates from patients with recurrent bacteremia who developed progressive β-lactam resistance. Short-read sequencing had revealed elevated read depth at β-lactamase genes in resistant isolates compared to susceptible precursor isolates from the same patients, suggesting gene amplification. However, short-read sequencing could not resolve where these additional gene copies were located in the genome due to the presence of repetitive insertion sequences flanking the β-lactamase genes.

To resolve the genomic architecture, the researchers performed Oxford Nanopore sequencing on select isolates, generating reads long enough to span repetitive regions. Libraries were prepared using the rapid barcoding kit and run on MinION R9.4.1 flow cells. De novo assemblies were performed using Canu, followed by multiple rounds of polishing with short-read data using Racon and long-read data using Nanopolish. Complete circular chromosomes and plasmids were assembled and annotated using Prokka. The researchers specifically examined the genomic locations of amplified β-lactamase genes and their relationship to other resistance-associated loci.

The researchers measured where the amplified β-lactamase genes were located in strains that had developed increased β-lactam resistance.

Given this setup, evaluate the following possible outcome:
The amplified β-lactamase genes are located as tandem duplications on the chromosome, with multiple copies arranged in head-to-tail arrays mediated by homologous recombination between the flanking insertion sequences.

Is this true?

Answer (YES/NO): NO